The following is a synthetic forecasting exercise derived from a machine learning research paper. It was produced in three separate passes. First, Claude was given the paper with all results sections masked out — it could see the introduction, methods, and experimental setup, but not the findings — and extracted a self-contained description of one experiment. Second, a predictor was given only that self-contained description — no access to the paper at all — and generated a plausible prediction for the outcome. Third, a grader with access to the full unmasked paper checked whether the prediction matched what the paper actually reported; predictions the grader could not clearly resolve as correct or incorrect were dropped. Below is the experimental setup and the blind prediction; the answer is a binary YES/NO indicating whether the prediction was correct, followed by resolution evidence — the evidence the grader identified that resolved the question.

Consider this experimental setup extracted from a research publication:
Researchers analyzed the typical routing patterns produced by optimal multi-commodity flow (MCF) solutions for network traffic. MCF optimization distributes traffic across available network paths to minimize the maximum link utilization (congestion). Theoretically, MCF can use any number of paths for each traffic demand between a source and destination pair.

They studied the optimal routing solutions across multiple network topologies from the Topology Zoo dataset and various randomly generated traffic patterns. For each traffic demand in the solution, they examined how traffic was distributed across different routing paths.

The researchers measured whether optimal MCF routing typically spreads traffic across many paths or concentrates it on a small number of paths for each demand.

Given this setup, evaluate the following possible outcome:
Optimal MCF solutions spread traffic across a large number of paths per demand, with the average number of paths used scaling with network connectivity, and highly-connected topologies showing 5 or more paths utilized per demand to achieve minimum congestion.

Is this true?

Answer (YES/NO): NO